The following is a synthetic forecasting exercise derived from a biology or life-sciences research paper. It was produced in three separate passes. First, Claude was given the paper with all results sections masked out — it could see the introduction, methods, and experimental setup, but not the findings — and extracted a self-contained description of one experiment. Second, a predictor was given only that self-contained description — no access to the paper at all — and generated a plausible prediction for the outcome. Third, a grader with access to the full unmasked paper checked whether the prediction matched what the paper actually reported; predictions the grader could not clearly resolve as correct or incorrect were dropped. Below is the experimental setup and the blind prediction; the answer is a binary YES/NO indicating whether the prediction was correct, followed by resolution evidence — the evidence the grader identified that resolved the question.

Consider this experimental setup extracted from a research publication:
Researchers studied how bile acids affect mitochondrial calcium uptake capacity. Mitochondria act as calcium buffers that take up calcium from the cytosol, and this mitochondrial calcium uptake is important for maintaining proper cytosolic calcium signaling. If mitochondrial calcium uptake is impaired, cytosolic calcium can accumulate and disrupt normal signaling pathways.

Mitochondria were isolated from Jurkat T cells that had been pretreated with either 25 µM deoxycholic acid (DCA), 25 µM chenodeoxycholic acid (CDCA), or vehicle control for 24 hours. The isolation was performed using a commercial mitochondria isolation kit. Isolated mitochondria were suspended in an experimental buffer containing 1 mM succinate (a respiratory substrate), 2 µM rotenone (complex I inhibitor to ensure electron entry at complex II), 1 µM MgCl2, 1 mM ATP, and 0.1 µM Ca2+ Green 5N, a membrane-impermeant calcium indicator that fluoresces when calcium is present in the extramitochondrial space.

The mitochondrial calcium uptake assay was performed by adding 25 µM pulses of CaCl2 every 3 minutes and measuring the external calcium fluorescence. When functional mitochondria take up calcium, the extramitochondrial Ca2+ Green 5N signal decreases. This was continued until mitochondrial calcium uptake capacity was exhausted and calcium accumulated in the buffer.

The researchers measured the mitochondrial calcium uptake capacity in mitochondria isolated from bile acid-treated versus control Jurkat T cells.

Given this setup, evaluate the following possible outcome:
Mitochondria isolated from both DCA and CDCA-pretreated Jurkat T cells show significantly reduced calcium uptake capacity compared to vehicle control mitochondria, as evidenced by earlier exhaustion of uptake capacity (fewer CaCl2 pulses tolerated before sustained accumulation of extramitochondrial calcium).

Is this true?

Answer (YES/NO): YES